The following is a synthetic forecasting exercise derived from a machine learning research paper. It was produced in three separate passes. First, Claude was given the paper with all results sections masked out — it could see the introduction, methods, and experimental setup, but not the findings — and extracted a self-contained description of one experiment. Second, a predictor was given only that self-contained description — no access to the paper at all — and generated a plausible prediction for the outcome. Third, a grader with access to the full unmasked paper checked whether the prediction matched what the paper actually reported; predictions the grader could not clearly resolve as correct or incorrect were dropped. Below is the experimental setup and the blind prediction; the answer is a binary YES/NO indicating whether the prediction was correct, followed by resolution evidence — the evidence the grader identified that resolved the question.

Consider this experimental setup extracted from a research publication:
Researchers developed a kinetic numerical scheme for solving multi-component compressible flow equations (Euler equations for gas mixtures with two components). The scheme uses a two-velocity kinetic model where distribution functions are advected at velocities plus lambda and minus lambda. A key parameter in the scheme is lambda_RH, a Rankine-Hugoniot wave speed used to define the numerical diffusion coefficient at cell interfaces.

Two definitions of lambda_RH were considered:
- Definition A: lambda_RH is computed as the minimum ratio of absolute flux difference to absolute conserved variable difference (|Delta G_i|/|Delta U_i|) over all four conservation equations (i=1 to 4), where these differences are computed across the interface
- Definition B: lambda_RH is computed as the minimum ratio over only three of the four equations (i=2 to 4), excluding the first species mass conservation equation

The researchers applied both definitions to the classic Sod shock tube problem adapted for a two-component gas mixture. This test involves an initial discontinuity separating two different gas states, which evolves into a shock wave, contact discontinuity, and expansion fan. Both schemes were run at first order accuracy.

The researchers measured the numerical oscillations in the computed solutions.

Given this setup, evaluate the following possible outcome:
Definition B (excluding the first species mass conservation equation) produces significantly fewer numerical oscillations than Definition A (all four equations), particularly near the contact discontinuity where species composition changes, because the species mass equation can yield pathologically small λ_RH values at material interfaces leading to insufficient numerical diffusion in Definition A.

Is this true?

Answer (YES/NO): YES